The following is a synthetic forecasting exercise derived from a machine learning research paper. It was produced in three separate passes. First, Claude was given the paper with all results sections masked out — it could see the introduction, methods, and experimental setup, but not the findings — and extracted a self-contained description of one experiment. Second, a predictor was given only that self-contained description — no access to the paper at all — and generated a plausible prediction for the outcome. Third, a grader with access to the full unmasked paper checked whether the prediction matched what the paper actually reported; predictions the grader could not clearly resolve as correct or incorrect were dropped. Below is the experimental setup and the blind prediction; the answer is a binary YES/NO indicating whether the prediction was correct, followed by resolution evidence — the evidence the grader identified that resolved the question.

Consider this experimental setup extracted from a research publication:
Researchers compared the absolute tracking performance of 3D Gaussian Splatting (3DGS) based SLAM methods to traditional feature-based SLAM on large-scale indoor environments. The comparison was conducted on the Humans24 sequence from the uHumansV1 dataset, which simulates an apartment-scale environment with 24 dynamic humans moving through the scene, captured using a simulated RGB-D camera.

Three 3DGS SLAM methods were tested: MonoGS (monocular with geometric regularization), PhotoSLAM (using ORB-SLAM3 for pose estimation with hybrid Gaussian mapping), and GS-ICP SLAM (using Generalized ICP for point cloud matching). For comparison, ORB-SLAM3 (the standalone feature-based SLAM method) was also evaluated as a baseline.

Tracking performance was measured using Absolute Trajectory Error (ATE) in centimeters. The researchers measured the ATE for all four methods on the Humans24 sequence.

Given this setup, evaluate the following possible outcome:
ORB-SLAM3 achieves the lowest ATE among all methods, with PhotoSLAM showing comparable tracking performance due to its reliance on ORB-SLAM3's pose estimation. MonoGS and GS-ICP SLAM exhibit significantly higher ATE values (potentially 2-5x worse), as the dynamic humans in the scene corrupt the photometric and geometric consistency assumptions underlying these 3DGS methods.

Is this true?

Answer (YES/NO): NO